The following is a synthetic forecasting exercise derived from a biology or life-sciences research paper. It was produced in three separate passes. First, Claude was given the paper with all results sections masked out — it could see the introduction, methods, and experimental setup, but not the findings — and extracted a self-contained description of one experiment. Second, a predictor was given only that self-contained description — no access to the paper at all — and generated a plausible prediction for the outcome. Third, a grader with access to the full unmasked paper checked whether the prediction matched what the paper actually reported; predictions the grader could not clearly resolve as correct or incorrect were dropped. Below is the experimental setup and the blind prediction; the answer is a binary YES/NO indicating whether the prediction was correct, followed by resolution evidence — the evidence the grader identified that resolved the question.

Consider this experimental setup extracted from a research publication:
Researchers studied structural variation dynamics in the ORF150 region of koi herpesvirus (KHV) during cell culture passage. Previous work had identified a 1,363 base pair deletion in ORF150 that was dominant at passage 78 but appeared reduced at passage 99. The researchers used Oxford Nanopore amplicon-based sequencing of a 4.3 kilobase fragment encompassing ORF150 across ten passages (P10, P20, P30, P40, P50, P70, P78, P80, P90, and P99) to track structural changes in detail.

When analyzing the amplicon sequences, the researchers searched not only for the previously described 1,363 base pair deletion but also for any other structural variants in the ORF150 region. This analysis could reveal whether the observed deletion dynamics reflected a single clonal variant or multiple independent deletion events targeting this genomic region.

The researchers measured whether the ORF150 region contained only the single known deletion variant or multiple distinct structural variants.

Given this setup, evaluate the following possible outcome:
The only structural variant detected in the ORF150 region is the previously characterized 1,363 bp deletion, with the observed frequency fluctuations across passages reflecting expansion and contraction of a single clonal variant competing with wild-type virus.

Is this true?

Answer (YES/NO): NO